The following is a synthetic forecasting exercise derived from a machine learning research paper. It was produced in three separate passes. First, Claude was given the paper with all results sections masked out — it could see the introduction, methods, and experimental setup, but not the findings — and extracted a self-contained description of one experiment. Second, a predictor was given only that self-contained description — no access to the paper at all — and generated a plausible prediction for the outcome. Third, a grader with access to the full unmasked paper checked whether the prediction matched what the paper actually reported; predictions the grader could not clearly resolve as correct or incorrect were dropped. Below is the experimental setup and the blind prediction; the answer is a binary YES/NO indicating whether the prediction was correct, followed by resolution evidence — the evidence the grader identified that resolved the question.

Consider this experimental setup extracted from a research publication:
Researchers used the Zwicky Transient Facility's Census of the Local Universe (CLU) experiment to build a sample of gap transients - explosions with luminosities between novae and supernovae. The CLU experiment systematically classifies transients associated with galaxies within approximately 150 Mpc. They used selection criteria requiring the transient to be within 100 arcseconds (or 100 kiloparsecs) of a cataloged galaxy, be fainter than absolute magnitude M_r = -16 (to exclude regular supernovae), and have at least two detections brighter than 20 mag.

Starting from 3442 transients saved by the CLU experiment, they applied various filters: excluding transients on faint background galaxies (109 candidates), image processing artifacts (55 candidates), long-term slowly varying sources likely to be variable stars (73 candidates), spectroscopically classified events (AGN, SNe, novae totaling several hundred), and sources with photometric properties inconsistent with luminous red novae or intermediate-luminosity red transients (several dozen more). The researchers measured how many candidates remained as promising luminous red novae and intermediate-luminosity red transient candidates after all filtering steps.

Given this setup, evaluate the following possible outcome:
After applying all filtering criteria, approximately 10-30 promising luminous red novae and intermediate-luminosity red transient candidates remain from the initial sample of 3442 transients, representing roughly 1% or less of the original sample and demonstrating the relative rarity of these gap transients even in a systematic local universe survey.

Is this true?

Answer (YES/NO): NO